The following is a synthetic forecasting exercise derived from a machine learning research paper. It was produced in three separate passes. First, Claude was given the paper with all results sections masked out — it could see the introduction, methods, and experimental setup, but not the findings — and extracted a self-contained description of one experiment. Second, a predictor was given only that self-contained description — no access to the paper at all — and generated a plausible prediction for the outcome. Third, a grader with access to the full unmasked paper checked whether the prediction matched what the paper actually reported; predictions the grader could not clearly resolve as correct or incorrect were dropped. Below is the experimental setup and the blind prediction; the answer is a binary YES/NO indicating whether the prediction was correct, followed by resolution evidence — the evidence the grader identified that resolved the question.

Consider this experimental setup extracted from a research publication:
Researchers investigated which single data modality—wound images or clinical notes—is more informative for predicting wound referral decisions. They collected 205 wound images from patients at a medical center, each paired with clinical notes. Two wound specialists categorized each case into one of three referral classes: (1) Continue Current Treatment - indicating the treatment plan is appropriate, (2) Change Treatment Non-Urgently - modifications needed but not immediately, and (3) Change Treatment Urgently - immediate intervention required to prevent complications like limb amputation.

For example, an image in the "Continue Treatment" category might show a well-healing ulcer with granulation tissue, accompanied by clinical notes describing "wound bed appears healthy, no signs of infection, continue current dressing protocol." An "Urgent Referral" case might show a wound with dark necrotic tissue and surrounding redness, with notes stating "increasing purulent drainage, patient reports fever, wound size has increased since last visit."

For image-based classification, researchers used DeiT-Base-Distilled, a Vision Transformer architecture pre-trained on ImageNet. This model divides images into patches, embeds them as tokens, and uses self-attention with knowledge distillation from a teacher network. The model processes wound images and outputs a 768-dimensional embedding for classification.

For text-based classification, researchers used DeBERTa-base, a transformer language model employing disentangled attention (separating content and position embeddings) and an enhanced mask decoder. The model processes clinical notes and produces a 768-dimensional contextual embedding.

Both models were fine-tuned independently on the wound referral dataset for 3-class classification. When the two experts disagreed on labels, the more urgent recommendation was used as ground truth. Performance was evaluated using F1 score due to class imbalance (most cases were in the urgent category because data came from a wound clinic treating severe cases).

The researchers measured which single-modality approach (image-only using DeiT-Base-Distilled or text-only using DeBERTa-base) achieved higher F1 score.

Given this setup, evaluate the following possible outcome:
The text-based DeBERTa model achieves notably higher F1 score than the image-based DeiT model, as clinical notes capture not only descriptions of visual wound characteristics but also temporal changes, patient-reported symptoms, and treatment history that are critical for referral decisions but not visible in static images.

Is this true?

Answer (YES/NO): NO